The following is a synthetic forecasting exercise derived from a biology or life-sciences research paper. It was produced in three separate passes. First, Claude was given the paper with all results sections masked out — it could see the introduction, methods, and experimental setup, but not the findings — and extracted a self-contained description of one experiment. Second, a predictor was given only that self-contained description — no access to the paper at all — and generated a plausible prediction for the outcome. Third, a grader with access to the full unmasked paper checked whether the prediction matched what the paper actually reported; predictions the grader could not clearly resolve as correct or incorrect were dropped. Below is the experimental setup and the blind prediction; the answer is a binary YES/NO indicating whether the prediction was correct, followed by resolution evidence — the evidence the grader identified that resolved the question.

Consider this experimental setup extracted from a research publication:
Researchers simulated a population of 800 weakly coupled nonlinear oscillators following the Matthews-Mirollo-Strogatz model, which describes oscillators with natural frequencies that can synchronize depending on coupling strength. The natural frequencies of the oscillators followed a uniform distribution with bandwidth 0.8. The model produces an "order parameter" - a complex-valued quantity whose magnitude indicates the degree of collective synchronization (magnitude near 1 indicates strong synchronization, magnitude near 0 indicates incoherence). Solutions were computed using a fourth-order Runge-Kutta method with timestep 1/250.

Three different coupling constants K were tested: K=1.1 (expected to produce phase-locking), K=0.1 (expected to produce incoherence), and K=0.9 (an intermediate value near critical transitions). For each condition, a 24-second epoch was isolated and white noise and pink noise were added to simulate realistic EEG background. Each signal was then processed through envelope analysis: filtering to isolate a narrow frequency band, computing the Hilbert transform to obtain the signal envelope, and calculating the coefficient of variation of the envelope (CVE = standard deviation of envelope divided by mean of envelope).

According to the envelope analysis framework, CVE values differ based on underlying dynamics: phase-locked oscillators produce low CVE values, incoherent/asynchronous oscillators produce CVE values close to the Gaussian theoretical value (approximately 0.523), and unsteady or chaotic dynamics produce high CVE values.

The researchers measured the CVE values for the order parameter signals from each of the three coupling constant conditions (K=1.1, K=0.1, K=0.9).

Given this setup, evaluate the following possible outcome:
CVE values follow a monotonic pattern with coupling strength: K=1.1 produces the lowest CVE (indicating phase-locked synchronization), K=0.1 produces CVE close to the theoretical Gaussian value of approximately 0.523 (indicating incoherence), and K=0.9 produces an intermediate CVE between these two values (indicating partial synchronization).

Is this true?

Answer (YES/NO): NO